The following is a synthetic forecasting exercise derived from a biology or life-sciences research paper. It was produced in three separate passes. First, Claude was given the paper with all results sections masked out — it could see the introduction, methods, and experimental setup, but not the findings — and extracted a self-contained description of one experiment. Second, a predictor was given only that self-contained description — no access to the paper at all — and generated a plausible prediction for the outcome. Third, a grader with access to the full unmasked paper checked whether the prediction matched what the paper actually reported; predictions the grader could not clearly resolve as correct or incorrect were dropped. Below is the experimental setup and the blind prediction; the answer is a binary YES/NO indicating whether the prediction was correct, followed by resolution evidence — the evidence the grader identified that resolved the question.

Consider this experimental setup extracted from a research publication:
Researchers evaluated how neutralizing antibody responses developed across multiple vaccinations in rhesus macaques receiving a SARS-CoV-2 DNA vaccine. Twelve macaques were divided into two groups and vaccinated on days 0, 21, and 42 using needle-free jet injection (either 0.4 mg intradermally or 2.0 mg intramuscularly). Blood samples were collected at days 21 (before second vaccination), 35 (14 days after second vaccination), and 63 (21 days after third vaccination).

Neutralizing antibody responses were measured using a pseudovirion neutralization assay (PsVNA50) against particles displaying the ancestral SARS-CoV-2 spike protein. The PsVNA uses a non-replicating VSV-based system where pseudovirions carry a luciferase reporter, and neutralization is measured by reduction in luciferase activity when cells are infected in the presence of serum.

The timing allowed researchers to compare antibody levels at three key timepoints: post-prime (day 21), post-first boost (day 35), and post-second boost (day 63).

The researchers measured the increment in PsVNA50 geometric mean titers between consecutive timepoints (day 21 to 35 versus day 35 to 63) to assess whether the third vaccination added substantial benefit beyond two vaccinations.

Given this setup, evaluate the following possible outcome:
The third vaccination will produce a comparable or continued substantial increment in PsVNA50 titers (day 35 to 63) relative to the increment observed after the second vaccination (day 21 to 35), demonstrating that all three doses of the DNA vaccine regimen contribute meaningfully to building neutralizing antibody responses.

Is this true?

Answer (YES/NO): YES